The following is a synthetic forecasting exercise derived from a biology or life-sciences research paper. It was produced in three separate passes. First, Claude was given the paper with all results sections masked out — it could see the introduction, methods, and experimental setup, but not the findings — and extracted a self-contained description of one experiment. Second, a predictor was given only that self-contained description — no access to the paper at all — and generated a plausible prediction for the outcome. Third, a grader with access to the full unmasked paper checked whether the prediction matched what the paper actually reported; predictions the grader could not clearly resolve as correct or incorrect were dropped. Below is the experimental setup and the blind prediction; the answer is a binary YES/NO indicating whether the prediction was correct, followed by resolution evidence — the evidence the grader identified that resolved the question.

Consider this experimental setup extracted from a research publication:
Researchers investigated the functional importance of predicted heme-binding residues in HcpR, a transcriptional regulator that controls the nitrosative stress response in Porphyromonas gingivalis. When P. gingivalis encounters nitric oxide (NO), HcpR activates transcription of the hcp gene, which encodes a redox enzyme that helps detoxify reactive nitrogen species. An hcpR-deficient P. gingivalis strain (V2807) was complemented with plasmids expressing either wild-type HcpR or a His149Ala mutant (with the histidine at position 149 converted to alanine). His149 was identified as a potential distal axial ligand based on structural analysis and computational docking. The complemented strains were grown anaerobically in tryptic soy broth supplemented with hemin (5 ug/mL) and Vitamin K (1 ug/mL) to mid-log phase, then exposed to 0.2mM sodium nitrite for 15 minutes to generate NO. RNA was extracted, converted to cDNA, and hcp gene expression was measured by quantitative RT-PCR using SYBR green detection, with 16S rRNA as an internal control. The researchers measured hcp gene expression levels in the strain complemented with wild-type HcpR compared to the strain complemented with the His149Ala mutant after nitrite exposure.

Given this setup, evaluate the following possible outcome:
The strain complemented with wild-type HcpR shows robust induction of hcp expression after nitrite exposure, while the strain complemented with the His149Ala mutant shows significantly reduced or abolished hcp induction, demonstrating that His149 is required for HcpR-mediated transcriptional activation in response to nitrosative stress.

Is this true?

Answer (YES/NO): NO